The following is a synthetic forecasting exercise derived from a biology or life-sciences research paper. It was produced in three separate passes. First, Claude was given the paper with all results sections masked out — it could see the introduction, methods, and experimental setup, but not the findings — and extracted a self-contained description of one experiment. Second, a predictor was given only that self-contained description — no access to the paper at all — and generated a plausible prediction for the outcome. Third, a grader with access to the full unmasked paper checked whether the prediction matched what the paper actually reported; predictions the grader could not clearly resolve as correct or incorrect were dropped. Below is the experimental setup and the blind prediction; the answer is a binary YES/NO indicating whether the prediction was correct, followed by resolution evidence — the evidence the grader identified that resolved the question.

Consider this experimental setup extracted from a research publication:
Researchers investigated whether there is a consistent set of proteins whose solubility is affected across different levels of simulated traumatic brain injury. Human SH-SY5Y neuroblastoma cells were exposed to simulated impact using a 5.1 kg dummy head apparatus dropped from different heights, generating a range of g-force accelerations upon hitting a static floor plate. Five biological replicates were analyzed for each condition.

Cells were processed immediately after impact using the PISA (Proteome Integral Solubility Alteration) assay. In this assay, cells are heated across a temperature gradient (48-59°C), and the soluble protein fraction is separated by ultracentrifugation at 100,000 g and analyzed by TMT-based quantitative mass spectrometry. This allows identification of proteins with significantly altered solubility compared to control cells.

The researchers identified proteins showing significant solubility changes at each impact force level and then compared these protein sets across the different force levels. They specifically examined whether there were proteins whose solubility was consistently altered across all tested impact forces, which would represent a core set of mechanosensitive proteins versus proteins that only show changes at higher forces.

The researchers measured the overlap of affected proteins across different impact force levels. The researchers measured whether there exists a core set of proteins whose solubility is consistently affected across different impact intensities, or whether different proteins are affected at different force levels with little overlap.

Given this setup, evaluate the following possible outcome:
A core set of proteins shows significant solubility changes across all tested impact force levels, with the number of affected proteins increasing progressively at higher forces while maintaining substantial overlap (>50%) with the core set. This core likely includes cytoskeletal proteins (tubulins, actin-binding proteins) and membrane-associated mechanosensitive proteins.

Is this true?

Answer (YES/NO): NO